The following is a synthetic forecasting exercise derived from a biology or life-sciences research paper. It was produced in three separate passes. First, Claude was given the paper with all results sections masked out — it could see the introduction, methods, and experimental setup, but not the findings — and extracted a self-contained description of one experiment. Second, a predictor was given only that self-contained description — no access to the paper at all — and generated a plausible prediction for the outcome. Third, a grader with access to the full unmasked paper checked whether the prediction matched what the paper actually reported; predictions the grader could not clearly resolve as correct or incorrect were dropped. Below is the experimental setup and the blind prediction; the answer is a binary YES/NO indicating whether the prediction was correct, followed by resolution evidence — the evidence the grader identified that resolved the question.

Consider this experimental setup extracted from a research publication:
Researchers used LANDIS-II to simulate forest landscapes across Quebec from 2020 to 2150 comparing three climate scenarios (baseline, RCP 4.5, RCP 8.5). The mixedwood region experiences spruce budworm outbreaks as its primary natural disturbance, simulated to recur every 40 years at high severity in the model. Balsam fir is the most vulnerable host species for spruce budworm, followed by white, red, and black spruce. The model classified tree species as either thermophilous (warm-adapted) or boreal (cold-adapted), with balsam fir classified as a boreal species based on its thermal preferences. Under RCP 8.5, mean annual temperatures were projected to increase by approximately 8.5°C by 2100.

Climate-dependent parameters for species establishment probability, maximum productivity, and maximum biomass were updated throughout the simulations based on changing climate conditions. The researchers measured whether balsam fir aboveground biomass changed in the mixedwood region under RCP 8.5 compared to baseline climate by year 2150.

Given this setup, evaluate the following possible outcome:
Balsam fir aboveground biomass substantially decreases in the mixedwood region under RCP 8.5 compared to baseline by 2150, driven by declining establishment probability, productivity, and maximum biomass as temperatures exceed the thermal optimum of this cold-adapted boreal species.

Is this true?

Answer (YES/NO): YES